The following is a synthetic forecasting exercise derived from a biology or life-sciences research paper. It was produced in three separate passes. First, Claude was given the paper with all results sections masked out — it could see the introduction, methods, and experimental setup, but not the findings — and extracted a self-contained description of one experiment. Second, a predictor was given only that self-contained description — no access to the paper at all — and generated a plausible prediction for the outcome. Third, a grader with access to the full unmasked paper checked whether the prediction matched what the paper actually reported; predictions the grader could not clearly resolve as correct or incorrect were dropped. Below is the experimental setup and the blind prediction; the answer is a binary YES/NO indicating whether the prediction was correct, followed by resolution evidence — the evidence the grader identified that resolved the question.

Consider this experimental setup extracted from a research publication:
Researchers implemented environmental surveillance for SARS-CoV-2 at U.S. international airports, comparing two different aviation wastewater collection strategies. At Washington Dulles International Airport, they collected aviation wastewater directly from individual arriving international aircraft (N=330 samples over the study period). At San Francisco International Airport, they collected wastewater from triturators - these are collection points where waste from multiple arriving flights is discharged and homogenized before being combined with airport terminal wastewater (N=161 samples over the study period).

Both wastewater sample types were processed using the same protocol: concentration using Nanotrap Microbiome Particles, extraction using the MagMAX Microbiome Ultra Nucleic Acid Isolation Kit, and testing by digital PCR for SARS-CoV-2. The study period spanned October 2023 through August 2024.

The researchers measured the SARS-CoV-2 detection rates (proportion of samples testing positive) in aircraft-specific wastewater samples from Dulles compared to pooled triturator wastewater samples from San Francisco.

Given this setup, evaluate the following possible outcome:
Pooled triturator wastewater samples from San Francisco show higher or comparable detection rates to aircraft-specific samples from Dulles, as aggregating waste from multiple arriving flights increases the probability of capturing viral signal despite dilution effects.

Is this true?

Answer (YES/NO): YES